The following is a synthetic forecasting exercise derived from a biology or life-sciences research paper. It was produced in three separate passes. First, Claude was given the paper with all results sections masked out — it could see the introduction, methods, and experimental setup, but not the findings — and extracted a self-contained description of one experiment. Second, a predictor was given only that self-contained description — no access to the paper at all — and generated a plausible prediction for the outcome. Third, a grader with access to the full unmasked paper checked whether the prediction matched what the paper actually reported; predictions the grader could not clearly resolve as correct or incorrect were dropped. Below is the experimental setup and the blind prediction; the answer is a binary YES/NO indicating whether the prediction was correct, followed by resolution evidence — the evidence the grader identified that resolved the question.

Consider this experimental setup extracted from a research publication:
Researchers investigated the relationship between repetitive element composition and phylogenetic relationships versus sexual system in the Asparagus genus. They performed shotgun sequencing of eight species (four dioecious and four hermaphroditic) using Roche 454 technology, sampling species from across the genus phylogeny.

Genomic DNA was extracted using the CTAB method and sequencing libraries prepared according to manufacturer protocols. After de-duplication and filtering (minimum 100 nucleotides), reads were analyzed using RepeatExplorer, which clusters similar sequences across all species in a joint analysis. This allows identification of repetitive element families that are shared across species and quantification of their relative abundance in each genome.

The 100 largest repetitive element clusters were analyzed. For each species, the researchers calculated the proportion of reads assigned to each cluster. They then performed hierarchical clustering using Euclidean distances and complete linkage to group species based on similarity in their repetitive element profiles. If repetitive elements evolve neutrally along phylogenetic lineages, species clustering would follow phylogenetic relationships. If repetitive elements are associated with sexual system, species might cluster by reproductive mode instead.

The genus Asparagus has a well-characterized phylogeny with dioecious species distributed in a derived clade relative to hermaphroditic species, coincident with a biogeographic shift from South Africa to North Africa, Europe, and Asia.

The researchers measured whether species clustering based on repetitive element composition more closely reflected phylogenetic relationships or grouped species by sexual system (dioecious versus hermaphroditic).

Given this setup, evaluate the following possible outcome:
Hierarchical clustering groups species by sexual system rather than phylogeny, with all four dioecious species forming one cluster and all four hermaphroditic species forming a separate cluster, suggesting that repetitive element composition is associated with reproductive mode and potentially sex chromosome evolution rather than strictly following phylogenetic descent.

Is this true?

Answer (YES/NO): YES